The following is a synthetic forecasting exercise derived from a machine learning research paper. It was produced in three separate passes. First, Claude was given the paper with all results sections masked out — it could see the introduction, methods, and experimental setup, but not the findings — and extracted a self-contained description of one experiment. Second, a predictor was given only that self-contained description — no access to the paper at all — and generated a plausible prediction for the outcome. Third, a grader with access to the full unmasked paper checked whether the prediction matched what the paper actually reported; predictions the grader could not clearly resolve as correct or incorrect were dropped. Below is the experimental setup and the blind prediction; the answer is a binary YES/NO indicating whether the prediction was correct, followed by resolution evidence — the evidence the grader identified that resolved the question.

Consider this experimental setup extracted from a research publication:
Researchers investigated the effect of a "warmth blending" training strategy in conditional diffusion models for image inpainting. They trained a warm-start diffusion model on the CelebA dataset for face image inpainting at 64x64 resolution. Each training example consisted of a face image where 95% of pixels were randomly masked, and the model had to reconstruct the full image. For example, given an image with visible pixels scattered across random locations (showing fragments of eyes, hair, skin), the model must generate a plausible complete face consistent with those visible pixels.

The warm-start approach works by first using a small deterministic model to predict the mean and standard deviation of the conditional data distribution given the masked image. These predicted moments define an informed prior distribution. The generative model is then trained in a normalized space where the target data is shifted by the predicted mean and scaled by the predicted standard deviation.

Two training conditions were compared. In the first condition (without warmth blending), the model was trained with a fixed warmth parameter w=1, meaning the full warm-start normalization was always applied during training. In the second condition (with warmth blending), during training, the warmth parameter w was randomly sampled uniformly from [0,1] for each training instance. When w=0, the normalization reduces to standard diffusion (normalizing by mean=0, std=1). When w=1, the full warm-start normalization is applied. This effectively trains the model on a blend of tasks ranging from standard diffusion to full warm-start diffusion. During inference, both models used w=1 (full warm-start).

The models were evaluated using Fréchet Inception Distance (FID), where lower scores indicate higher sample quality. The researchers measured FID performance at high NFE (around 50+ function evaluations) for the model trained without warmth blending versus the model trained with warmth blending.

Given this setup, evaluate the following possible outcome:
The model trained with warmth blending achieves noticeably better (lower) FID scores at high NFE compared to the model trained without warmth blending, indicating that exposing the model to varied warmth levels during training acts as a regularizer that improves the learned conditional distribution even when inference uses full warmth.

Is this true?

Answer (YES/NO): YES